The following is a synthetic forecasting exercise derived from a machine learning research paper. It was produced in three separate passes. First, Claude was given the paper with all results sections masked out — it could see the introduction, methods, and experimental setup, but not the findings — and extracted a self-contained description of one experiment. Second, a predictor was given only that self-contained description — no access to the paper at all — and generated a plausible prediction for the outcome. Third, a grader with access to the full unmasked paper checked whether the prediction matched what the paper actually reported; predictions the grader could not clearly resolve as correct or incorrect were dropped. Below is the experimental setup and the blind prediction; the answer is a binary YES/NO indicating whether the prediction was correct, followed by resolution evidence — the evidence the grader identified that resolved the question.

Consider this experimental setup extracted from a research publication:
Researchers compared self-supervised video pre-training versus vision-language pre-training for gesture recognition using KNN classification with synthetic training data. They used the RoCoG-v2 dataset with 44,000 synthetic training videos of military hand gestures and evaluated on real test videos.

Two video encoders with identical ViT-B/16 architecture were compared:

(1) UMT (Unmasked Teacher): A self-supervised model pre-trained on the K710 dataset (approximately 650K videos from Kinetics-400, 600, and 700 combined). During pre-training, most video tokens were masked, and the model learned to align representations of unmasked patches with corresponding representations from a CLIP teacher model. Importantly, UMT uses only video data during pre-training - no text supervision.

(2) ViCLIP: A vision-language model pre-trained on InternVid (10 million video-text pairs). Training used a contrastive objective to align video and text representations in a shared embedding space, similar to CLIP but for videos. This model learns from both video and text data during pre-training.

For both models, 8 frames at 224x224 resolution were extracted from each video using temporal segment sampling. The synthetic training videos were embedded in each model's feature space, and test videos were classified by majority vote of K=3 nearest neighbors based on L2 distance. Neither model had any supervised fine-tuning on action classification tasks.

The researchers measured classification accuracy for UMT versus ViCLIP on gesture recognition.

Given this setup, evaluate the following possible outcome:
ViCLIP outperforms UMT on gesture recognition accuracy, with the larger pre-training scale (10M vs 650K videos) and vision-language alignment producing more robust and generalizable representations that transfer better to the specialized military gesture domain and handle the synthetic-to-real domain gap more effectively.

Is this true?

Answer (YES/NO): NO